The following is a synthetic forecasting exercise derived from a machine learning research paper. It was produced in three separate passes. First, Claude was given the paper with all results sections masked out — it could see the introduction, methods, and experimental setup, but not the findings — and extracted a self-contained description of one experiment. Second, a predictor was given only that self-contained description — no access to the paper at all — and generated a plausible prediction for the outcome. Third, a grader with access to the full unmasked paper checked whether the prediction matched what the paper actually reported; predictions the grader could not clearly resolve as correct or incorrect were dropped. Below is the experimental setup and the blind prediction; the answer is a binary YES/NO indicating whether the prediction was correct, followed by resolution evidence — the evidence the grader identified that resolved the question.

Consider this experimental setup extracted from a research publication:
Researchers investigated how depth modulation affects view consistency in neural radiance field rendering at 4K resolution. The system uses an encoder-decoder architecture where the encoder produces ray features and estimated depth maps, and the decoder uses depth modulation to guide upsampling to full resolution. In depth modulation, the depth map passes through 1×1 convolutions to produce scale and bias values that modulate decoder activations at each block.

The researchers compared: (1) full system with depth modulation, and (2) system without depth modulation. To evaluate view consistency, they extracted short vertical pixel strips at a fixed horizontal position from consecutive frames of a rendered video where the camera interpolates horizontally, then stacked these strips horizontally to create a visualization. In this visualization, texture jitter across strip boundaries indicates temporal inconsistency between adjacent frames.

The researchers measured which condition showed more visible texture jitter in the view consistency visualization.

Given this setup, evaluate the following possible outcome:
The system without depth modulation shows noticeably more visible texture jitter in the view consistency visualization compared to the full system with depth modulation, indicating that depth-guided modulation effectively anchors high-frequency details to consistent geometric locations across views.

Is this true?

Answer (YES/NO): YES